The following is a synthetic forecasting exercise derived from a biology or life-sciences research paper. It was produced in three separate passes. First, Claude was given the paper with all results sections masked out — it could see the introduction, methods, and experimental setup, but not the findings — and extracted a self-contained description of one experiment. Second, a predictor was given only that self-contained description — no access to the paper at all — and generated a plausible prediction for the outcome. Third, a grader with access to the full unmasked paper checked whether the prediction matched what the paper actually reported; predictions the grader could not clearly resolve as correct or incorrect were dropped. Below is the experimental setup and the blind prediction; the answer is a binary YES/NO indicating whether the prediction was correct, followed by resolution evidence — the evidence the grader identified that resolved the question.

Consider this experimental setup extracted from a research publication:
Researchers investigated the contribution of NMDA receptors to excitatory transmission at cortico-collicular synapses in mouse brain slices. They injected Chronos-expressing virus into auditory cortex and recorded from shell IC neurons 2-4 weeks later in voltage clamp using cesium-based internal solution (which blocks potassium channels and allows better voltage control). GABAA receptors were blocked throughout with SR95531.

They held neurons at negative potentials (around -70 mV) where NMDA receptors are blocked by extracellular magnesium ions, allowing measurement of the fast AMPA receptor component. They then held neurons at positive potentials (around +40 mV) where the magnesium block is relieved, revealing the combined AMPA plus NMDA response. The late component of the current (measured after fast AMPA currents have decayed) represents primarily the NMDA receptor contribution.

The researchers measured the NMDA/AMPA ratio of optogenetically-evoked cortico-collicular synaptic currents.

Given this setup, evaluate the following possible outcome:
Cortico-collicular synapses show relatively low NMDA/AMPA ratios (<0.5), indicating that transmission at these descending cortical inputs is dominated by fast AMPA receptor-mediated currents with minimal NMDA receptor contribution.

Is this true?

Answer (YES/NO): YES